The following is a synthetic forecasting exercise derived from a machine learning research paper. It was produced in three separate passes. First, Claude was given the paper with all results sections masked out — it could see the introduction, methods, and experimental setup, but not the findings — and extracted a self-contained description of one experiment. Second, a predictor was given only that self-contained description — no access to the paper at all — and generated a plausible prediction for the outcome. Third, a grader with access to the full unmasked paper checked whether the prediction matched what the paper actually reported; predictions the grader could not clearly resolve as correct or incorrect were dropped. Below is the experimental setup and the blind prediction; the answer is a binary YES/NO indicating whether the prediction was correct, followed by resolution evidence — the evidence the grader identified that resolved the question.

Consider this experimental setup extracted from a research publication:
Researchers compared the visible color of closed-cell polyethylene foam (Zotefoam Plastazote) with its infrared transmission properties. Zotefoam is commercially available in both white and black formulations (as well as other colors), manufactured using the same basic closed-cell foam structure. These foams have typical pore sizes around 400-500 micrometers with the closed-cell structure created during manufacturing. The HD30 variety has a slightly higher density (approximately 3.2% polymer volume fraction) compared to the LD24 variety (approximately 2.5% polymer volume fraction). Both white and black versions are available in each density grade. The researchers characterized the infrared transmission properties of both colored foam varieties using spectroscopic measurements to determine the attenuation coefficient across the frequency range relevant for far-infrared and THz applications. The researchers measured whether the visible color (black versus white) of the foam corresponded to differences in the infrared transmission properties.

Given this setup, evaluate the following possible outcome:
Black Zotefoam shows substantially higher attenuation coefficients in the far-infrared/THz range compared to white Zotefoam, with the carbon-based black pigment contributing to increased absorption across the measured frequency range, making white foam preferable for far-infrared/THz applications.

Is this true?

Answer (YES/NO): NO